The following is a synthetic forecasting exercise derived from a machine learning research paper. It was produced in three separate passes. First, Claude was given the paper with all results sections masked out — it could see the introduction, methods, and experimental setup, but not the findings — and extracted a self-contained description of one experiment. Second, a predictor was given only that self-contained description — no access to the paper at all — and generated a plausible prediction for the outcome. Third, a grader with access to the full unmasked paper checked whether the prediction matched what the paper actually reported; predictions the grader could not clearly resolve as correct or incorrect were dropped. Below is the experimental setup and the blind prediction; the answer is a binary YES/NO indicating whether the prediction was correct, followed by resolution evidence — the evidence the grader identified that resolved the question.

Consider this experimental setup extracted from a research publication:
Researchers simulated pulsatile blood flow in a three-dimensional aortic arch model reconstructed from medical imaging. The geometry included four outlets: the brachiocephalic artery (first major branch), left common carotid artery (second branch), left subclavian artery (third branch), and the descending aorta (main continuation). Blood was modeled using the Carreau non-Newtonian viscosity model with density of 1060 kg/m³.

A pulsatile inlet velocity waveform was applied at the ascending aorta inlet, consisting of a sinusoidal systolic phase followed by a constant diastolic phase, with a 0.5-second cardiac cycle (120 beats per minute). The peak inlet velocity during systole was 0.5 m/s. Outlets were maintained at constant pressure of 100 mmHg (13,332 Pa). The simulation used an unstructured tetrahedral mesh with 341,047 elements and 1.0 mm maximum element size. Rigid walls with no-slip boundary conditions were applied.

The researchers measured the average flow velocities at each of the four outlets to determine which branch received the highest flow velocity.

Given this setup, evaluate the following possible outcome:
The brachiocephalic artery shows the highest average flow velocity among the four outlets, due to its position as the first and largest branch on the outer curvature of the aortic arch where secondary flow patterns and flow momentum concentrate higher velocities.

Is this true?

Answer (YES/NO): NO